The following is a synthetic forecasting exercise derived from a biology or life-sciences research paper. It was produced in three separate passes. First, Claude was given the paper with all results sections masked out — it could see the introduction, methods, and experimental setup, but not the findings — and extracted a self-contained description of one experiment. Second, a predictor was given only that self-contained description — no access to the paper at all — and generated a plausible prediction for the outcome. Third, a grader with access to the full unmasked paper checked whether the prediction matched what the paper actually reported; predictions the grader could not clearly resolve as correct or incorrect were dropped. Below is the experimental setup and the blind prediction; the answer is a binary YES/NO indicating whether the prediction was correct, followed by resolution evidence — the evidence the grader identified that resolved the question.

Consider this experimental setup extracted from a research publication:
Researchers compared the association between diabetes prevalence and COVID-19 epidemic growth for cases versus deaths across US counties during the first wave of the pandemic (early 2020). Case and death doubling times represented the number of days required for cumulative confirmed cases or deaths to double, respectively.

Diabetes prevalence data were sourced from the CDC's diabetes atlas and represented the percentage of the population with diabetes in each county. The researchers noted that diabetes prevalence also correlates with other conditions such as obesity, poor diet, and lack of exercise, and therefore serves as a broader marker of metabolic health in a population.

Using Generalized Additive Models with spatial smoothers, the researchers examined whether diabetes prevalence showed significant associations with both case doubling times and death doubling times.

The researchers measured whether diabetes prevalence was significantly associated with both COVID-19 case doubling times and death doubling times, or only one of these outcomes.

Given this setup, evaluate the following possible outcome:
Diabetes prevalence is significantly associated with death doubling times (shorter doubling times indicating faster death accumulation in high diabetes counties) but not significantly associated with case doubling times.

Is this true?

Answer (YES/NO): NO